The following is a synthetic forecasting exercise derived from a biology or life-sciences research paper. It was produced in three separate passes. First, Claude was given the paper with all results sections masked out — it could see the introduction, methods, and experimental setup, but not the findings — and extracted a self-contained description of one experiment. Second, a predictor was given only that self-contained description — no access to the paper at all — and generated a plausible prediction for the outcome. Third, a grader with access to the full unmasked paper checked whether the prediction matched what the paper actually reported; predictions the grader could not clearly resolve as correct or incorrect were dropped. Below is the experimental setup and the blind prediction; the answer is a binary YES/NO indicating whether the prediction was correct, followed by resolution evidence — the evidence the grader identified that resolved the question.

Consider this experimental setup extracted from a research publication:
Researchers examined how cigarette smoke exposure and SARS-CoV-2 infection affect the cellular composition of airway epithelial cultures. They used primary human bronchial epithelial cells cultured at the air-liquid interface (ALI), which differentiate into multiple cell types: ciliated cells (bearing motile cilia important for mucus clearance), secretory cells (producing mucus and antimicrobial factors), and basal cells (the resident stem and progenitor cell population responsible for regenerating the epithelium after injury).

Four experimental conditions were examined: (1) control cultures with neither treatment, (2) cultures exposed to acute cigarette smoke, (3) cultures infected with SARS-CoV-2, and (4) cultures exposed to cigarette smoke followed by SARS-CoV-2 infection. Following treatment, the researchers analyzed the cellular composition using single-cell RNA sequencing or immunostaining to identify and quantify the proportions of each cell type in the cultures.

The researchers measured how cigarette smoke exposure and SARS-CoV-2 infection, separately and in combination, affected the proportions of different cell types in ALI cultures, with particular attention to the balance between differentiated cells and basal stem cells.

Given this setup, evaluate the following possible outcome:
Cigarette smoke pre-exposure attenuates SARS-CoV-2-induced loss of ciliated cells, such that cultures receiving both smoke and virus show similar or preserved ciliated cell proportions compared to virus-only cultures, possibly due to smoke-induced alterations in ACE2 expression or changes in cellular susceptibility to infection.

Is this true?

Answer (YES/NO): NO